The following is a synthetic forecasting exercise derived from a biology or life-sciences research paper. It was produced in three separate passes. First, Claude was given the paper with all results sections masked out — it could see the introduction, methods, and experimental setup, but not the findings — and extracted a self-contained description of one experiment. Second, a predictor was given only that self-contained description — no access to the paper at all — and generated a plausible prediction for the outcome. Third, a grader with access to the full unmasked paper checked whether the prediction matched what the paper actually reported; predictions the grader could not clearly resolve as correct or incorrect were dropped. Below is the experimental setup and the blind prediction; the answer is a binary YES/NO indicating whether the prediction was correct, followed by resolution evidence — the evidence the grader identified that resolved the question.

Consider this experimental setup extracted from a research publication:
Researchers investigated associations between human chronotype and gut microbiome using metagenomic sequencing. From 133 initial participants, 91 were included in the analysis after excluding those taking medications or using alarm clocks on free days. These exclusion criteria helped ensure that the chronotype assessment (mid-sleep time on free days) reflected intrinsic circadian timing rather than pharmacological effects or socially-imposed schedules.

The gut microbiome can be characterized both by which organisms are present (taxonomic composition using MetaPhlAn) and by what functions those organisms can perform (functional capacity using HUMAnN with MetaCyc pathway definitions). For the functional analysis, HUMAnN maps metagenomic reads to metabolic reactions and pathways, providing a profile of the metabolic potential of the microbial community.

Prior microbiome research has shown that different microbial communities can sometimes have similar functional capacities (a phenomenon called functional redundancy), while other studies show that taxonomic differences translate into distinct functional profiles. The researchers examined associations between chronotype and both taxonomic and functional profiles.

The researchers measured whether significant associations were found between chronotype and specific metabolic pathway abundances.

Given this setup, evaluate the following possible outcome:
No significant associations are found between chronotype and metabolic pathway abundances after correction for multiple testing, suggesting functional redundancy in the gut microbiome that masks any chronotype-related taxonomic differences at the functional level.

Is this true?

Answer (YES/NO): NO